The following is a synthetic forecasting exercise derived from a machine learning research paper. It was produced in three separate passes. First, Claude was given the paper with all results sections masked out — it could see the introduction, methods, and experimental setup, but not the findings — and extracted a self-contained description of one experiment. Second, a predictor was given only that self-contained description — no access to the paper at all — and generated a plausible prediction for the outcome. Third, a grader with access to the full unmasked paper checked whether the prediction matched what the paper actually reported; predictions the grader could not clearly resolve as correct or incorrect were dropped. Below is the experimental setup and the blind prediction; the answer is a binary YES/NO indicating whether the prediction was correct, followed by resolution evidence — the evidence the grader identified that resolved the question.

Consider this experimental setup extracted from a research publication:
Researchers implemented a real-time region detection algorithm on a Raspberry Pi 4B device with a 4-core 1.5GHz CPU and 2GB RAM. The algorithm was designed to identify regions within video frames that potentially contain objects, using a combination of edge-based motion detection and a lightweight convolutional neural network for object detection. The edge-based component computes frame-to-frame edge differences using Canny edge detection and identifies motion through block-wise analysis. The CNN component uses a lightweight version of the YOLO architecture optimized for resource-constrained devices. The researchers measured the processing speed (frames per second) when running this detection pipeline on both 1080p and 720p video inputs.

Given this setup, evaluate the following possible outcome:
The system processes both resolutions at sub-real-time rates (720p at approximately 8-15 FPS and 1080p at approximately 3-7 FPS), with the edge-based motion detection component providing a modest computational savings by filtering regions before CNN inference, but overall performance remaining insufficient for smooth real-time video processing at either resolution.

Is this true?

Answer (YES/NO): NO